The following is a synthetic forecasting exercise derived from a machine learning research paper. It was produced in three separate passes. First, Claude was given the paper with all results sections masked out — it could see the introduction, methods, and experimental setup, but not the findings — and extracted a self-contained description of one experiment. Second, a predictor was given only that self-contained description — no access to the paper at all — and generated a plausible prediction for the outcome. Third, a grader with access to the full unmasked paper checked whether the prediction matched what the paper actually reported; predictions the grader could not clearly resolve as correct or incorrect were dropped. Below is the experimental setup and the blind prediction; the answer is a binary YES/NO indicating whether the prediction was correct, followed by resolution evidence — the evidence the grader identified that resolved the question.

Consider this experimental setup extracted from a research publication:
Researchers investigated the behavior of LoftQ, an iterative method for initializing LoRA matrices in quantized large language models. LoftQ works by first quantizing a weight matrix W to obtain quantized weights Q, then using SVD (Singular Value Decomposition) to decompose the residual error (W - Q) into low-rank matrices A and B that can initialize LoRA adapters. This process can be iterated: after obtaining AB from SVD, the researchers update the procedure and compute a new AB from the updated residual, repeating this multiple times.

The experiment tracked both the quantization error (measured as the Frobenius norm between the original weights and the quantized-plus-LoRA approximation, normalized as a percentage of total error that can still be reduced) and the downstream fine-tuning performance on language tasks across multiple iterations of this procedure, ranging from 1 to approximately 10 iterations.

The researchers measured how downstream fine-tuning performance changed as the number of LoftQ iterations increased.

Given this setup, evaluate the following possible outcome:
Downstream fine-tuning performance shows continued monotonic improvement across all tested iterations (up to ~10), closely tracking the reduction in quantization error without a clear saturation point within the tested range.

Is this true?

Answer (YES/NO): NO